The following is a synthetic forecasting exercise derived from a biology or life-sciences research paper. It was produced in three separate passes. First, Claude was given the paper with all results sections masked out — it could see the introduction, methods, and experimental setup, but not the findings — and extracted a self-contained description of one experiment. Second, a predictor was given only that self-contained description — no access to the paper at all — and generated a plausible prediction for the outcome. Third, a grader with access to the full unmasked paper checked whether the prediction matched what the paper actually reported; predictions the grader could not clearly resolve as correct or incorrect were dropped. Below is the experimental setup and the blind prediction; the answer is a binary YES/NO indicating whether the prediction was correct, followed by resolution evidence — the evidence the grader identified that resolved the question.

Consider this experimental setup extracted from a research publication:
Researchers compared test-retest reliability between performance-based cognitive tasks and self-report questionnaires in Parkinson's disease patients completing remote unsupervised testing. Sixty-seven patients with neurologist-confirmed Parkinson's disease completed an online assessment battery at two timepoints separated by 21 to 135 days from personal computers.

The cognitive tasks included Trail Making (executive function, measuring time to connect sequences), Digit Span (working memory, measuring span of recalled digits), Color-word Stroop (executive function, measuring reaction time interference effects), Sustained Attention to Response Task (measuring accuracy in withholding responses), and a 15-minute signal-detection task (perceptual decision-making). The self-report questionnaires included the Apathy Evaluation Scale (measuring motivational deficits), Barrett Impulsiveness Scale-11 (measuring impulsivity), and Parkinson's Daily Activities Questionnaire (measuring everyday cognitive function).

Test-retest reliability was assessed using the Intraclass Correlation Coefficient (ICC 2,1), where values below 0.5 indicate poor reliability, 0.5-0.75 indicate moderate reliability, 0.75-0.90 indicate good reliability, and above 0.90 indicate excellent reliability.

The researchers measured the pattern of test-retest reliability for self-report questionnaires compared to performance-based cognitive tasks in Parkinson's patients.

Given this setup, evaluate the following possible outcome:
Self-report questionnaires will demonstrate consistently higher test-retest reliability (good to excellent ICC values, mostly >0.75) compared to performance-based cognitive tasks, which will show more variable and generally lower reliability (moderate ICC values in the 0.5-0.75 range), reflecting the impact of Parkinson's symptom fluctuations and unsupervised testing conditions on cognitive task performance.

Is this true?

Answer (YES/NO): NO